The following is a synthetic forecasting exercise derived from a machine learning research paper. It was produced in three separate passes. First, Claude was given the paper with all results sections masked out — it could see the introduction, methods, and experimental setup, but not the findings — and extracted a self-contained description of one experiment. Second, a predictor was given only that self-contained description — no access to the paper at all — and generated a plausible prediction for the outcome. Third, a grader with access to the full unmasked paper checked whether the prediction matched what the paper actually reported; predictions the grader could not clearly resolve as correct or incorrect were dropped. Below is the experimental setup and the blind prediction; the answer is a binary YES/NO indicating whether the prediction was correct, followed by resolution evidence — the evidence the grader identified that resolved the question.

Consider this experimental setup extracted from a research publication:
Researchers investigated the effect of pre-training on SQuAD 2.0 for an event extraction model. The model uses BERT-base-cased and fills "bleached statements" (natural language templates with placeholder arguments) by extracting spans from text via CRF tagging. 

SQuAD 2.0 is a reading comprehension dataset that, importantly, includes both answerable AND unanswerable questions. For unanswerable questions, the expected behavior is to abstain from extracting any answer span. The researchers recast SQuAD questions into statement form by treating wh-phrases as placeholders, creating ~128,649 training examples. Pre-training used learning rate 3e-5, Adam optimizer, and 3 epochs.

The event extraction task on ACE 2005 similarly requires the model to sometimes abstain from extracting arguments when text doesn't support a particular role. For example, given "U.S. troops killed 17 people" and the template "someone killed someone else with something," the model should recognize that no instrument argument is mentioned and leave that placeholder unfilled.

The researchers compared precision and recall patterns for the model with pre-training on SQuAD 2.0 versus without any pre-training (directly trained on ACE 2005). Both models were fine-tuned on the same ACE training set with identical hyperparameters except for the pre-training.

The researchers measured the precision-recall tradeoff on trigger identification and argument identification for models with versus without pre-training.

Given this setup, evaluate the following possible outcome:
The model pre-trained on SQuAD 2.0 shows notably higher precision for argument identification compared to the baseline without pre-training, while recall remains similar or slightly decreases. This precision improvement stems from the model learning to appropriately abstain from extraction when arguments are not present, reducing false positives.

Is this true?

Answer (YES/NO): NO